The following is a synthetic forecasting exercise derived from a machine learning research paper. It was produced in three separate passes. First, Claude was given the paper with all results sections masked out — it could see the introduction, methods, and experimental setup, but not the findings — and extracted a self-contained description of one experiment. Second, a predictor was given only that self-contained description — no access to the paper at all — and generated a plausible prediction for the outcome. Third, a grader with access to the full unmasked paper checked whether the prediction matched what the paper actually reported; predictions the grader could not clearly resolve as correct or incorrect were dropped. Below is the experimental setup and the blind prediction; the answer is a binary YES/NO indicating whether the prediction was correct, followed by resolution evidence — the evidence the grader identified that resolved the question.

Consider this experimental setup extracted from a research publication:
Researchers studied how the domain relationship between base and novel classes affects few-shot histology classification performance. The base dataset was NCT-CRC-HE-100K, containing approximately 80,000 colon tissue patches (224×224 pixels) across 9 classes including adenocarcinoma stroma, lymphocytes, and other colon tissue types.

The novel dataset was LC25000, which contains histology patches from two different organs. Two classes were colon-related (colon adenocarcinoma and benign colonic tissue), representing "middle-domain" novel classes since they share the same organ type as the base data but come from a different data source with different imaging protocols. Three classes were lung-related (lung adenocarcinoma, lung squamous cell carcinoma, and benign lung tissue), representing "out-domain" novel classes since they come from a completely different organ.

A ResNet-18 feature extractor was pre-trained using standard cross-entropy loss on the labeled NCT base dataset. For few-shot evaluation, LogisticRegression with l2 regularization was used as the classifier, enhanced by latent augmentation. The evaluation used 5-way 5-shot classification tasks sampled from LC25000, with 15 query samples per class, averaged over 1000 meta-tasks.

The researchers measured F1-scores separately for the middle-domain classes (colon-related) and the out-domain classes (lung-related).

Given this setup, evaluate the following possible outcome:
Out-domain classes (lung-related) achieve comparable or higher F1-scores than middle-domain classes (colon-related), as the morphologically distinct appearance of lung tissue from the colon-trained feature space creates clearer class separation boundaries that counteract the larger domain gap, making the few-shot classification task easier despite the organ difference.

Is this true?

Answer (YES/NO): NO